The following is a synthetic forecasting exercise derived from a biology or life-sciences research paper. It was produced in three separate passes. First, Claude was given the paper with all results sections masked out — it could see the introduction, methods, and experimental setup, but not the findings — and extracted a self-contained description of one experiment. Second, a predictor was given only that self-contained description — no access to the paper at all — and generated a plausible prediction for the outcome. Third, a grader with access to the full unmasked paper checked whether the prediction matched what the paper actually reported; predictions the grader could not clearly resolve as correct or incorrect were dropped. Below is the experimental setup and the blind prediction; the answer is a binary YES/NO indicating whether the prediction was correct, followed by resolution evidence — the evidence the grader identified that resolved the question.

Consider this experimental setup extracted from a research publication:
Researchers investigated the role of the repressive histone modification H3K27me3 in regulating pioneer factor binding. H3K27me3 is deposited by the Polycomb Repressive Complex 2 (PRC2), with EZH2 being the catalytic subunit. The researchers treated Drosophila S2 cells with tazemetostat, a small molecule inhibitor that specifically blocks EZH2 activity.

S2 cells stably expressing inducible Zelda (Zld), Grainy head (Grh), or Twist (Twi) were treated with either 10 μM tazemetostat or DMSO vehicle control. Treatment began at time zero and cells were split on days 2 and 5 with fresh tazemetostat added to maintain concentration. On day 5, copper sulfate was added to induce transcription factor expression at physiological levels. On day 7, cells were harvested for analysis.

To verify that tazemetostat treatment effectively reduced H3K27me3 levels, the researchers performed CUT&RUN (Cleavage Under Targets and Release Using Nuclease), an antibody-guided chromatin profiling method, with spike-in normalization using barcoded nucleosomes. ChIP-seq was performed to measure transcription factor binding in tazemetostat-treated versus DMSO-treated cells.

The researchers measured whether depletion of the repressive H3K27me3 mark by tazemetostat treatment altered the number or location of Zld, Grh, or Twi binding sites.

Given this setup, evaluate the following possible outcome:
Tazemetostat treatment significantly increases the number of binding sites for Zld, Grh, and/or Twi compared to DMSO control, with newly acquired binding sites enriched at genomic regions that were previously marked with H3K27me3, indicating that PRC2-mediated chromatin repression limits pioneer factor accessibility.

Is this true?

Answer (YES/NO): NO